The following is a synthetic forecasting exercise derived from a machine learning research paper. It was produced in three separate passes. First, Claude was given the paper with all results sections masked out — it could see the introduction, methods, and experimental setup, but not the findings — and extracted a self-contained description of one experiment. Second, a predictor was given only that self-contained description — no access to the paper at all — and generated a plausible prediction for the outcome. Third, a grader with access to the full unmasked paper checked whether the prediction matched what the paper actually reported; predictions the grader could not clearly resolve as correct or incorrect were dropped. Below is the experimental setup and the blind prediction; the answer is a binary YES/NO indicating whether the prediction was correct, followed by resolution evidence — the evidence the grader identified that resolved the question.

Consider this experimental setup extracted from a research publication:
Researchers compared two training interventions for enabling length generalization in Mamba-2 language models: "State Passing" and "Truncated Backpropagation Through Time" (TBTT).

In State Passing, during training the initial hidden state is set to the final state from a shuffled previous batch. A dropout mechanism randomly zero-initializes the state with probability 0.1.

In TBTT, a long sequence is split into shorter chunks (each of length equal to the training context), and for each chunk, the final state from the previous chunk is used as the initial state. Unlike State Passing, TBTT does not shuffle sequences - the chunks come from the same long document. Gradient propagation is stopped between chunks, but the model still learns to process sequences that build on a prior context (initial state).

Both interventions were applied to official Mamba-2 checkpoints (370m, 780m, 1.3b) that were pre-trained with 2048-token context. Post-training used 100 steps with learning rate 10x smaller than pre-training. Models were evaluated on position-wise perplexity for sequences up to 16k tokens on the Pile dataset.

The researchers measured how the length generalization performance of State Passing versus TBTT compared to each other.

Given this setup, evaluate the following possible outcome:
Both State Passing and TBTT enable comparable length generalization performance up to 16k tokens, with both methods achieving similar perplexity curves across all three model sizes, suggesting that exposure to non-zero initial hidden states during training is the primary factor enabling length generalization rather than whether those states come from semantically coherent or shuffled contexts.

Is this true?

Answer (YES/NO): YES